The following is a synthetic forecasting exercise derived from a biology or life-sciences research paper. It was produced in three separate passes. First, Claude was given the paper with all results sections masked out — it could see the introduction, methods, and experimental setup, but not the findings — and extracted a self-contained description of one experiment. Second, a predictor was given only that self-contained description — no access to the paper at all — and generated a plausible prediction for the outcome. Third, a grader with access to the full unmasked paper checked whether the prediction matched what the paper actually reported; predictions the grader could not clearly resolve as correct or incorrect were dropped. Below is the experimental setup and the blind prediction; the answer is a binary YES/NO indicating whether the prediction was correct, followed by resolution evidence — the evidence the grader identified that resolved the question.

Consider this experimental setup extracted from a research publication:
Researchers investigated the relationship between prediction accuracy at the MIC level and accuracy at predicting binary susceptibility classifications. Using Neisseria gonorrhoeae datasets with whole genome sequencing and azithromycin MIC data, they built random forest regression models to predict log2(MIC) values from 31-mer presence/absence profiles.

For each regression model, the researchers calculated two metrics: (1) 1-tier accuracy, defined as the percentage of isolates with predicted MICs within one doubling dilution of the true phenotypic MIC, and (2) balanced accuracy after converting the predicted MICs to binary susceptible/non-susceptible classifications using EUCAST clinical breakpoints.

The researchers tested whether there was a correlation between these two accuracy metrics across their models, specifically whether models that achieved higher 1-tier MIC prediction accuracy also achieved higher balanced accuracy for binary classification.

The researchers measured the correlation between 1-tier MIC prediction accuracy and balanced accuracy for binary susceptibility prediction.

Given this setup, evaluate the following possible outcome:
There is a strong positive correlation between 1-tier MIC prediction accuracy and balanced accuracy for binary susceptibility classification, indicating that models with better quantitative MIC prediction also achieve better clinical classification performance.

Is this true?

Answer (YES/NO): NO